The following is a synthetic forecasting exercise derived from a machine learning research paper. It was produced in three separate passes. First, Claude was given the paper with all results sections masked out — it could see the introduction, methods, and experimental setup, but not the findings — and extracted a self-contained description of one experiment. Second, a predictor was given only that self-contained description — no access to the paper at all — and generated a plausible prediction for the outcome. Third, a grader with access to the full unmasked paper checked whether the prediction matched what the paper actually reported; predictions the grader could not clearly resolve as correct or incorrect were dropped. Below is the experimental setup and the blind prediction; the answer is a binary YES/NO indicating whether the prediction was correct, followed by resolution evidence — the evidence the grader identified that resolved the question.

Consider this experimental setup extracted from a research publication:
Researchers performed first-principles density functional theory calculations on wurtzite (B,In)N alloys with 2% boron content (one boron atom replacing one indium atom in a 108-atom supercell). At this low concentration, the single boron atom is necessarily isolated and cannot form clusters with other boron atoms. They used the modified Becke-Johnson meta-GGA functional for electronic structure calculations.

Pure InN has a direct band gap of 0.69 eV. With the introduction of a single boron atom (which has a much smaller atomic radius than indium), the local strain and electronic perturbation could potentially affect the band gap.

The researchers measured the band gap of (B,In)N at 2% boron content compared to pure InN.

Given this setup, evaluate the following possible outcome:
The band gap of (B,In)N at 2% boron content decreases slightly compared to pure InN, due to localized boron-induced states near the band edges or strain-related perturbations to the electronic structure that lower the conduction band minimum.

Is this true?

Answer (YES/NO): NO